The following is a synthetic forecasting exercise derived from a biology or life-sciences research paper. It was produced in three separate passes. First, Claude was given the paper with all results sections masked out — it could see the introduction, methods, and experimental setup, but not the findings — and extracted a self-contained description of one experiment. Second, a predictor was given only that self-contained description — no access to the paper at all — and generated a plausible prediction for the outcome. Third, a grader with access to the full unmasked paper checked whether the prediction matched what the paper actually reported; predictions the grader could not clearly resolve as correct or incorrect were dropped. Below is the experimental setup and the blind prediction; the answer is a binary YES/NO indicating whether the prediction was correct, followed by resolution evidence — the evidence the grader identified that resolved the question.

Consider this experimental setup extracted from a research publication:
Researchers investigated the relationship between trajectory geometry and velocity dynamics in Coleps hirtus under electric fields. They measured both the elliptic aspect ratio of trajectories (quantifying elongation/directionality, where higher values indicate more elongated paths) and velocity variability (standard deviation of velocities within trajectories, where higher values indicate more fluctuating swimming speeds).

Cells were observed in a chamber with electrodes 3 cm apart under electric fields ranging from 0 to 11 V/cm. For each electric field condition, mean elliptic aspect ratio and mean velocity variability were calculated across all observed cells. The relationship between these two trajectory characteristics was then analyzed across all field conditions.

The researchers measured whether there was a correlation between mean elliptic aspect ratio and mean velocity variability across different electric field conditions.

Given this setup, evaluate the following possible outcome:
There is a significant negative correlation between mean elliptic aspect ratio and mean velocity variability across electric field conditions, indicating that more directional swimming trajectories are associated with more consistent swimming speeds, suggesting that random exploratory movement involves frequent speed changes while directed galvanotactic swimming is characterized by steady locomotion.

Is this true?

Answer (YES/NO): NO